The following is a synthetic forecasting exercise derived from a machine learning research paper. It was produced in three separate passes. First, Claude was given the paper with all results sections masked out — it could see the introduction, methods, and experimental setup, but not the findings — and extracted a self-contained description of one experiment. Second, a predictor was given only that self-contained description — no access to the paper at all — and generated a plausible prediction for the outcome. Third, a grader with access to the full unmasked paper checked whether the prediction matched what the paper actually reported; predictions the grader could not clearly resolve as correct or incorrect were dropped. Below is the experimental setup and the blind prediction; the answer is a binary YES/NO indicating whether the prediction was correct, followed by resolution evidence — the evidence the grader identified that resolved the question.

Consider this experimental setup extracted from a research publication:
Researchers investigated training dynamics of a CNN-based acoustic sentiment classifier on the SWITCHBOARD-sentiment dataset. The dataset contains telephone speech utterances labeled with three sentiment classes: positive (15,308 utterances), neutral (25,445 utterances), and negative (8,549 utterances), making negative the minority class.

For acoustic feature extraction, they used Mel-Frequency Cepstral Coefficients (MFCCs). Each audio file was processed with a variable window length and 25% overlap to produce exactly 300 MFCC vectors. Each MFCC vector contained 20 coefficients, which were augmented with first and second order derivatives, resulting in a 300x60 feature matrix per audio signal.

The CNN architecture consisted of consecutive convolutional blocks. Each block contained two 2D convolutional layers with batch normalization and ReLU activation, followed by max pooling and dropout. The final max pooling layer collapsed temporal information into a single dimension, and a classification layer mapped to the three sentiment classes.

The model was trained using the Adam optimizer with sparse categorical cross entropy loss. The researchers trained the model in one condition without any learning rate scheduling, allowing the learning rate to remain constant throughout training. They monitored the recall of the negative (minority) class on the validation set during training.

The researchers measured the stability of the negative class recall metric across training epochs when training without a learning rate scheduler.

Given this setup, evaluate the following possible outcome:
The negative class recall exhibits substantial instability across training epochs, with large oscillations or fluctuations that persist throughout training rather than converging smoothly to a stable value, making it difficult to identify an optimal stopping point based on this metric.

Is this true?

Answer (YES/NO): YES